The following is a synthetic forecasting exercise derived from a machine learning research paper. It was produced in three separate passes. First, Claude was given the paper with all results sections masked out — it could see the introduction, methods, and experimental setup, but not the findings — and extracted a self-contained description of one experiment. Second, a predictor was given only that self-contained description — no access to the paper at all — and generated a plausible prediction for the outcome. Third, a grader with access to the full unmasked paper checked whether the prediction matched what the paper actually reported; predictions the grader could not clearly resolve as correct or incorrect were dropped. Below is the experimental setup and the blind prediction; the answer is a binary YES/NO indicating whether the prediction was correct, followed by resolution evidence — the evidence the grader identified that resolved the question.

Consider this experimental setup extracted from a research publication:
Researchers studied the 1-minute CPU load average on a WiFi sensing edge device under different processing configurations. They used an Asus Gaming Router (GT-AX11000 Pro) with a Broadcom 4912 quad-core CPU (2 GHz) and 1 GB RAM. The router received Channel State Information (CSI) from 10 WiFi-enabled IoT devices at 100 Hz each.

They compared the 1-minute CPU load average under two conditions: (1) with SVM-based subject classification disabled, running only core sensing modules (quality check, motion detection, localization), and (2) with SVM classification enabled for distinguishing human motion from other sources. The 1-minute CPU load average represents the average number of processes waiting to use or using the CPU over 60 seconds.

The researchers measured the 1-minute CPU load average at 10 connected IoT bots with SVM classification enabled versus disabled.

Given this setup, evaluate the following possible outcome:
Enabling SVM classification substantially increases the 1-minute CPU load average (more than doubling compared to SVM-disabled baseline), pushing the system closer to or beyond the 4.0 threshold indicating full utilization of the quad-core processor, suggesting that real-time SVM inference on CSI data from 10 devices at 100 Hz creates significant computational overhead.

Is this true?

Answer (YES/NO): NO